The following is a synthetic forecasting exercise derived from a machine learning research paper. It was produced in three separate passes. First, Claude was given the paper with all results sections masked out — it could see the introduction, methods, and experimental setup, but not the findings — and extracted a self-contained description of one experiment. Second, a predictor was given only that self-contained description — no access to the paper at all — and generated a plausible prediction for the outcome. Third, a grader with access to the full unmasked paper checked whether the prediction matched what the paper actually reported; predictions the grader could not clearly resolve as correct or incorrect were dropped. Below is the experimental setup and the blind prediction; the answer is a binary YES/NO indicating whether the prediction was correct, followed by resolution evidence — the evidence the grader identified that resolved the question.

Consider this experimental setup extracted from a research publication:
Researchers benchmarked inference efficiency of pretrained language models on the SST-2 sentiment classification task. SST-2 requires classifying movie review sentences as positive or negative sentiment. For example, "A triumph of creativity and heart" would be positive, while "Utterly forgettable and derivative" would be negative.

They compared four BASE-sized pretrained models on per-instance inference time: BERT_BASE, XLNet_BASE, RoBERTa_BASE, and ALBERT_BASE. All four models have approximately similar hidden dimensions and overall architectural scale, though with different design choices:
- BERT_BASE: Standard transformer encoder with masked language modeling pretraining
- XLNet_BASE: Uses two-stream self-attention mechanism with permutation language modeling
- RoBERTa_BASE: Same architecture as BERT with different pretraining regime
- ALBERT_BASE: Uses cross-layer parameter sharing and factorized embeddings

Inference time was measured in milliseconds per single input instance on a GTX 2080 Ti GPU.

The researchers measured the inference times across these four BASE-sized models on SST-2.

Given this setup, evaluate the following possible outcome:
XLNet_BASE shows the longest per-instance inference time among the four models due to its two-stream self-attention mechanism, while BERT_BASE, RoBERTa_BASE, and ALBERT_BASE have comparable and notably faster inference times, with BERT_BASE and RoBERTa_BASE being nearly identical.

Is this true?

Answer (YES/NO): YES